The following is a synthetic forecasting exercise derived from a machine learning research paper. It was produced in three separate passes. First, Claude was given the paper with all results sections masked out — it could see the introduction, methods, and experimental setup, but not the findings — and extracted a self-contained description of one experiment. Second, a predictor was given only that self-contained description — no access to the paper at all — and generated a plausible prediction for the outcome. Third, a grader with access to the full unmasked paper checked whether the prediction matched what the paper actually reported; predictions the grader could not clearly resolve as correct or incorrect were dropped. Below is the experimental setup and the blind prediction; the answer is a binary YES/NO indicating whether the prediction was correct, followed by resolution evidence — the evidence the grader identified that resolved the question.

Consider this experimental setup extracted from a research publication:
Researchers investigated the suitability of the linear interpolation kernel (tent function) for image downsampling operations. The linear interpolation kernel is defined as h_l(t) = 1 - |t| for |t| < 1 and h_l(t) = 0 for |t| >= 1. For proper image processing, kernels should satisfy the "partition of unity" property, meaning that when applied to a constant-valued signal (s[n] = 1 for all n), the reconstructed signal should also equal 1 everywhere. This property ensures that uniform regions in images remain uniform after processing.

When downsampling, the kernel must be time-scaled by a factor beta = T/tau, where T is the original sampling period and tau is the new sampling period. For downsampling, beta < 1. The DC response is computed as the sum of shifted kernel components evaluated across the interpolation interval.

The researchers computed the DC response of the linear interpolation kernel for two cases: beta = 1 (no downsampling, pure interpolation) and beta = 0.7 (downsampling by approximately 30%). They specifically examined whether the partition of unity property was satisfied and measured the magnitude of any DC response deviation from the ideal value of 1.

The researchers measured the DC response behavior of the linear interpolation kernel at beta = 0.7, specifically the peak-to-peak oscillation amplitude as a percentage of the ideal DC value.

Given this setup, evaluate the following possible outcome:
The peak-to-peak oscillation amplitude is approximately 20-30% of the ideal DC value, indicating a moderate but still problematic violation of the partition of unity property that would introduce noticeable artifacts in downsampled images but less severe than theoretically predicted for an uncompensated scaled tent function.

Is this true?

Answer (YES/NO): YES